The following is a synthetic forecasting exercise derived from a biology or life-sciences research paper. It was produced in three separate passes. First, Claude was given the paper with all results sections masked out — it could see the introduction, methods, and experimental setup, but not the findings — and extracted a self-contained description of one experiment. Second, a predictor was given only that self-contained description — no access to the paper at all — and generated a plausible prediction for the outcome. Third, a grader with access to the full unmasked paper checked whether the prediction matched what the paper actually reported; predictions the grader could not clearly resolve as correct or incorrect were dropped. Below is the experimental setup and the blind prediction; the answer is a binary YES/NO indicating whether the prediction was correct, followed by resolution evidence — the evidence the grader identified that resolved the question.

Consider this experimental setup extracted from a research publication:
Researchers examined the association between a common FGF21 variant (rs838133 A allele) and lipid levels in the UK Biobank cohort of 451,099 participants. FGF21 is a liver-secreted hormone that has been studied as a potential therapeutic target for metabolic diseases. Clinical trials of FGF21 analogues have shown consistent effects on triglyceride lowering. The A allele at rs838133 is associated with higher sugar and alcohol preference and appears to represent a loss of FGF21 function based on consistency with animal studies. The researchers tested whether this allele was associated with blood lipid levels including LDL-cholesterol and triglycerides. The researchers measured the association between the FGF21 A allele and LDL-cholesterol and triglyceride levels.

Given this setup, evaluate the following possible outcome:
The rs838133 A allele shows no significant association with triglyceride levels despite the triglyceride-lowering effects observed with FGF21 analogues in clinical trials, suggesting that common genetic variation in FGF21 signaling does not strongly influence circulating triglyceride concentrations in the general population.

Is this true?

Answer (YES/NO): NO